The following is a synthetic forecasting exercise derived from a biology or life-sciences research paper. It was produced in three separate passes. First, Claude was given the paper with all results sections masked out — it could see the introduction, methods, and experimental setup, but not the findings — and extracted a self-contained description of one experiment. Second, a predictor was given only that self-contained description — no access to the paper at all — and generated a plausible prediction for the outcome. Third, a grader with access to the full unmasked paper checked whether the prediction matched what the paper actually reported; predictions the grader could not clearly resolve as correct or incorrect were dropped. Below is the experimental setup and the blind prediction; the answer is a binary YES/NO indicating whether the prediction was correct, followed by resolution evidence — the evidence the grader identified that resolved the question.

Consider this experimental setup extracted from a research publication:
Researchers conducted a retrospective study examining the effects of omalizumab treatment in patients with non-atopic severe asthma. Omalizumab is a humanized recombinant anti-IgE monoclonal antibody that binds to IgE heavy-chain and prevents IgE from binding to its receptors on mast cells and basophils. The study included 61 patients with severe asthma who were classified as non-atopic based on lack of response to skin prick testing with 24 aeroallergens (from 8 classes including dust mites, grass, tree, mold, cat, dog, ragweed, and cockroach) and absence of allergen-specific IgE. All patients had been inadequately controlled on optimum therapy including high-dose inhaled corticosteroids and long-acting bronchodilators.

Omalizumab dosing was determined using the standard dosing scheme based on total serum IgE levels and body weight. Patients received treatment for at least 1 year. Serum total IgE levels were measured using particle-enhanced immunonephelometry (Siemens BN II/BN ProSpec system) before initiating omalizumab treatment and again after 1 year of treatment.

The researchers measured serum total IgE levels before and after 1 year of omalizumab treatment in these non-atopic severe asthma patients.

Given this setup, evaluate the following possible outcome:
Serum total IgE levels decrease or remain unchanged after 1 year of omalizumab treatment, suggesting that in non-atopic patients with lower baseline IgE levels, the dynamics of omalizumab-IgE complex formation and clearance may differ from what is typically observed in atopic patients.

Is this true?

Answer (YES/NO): NO